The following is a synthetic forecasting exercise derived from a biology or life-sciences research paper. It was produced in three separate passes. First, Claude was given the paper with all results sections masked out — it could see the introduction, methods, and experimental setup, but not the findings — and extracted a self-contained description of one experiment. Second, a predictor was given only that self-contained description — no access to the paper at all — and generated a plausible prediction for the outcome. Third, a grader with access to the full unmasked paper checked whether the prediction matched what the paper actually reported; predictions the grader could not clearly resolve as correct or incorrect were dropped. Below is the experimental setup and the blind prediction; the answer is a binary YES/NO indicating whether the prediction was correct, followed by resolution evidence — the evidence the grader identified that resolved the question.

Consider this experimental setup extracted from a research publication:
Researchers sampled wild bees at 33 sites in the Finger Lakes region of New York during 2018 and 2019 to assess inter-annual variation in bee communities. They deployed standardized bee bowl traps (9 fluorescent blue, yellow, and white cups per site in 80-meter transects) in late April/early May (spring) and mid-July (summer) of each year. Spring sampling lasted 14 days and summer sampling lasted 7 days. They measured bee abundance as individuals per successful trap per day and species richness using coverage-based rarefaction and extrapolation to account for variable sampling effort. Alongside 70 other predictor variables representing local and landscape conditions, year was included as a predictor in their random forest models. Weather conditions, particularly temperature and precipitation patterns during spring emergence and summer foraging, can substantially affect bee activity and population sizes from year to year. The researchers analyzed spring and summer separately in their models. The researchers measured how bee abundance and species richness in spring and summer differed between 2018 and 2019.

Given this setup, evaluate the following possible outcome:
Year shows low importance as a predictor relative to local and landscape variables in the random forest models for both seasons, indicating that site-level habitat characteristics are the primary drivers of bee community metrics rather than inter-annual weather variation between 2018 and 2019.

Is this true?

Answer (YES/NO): NO